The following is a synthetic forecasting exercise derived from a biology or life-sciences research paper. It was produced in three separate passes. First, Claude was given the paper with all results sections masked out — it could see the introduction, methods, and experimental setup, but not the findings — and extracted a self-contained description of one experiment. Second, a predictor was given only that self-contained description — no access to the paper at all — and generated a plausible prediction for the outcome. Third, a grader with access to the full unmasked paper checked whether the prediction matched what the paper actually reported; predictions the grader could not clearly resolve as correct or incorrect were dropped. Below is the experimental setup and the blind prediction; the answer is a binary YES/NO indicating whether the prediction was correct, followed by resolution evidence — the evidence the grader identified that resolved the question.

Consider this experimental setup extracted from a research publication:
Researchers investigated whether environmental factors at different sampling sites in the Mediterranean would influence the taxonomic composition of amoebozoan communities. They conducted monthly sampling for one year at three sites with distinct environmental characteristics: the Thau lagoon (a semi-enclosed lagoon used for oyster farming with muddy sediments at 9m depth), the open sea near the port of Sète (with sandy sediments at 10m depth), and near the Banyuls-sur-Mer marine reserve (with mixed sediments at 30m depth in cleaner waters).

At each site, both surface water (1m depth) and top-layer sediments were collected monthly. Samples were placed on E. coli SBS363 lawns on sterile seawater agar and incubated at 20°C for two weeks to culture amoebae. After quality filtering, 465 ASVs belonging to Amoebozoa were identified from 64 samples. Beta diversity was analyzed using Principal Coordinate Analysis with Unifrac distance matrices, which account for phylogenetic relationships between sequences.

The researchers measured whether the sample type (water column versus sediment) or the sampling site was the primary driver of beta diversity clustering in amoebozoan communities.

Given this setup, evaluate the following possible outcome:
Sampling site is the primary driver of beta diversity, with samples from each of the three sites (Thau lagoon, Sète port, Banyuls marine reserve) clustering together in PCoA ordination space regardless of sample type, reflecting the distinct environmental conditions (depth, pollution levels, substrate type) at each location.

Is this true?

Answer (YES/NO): NO